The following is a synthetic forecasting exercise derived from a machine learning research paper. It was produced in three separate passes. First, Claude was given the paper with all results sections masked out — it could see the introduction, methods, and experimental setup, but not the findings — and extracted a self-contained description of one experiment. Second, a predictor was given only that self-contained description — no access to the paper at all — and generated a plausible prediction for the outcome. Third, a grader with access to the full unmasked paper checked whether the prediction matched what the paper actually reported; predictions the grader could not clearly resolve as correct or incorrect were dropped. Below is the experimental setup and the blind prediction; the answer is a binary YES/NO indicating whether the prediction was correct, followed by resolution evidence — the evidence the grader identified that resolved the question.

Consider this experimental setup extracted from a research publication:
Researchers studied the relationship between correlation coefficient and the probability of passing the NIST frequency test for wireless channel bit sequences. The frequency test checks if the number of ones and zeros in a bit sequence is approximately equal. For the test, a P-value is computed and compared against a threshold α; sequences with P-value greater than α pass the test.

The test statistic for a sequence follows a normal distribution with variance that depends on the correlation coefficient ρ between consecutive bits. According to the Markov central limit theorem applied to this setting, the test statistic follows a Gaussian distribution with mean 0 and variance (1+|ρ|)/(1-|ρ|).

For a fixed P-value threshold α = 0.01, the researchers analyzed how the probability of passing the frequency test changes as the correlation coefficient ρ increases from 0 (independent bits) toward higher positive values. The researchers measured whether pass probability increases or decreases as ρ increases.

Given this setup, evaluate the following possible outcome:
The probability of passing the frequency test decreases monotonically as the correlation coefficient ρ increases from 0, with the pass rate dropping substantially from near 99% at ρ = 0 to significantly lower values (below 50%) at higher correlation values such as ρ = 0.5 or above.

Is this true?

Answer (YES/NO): NO